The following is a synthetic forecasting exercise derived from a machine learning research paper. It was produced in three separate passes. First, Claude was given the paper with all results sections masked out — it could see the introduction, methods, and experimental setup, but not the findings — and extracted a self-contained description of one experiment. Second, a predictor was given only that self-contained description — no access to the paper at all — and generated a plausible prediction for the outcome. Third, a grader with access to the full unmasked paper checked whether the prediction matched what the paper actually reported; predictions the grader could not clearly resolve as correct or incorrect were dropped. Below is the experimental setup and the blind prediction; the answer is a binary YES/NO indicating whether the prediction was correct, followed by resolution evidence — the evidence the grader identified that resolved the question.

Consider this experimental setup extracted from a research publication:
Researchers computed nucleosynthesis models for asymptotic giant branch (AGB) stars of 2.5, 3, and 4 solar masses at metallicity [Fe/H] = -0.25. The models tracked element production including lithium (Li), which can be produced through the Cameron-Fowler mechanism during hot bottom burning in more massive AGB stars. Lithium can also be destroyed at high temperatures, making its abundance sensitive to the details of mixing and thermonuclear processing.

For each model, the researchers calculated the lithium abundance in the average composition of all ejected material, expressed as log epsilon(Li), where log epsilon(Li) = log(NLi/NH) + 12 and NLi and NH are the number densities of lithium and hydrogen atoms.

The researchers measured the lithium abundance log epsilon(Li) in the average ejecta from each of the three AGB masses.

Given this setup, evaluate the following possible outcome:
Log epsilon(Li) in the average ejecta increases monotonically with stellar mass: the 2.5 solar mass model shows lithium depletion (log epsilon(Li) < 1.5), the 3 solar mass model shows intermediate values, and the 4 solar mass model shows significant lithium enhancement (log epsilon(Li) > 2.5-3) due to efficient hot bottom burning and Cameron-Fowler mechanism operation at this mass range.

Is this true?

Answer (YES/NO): NO